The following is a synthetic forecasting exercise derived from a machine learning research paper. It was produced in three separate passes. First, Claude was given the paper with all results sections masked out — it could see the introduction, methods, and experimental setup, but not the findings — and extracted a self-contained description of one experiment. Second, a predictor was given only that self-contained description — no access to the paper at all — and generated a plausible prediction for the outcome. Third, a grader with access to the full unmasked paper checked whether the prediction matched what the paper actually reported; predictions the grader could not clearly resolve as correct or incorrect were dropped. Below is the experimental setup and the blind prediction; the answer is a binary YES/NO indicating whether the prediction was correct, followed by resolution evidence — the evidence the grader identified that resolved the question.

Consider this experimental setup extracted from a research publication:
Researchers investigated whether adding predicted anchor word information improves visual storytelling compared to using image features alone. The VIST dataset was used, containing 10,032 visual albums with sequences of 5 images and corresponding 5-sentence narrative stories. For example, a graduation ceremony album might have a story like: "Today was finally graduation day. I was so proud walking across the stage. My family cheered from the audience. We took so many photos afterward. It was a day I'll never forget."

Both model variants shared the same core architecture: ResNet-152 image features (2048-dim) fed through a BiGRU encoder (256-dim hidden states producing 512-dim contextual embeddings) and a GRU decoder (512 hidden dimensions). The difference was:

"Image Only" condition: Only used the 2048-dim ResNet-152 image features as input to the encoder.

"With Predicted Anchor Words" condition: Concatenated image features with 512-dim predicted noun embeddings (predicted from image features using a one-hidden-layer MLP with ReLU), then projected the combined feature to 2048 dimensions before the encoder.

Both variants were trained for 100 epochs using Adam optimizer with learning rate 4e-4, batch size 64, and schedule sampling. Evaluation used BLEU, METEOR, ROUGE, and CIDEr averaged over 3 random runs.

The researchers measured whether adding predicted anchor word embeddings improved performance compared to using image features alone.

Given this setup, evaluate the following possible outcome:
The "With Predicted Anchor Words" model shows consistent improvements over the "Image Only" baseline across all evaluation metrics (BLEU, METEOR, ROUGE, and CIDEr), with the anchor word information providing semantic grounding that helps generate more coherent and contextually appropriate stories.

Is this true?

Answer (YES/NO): YES